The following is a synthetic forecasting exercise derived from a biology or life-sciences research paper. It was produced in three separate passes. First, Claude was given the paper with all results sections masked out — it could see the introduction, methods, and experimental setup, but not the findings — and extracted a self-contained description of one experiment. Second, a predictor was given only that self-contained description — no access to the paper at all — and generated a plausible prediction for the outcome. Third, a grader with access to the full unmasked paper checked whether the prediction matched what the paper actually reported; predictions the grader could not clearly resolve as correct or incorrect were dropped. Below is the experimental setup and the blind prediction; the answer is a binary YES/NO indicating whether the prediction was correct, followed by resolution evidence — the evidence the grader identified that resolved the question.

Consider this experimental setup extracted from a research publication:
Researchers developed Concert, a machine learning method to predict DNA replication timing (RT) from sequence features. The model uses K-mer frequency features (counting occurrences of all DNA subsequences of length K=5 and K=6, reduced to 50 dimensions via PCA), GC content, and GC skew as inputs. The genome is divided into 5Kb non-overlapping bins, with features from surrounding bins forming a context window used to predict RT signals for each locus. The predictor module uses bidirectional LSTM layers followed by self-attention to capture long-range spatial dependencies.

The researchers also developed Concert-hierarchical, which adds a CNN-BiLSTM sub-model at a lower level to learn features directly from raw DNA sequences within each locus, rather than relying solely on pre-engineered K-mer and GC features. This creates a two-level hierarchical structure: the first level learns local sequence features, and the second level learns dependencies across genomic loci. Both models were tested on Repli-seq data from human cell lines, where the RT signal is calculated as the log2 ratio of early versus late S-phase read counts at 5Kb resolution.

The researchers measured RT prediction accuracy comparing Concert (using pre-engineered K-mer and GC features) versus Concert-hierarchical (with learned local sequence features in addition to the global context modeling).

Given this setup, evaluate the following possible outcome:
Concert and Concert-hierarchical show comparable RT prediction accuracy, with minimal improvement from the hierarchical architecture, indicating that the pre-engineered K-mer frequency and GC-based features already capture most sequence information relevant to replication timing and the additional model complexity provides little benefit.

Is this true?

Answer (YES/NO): YES